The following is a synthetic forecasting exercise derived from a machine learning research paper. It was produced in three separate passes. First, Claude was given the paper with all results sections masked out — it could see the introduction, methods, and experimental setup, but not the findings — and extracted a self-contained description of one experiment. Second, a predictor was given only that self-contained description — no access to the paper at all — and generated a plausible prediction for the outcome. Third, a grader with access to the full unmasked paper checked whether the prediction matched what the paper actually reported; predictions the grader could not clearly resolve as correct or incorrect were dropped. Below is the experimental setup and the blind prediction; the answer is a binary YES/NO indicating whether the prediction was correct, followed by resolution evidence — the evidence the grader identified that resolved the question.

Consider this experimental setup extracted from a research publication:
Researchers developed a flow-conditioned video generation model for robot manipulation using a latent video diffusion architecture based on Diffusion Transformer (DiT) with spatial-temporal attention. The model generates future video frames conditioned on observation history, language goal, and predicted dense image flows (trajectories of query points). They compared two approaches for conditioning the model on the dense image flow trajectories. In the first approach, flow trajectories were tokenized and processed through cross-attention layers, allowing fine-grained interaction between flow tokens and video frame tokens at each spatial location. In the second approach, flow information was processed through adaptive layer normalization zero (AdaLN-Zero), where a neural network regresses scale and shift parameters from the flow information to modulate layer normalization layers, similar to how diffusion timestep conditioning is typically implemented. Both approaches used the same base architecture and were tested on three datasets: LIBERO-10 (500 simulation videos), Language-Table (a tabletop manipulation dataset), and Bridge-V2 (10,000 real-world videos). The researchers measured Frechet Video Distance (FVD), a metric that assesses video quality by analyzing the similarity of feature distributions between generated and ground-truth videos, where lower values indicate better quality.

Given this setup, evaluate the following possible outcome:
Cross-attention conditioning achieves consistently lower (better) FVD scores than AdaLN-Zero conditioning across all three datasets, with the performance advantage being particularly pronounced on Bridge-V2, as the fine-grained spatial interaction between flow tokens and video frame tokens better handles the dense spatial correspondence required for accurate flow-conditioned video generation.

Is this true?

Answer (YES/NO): NO